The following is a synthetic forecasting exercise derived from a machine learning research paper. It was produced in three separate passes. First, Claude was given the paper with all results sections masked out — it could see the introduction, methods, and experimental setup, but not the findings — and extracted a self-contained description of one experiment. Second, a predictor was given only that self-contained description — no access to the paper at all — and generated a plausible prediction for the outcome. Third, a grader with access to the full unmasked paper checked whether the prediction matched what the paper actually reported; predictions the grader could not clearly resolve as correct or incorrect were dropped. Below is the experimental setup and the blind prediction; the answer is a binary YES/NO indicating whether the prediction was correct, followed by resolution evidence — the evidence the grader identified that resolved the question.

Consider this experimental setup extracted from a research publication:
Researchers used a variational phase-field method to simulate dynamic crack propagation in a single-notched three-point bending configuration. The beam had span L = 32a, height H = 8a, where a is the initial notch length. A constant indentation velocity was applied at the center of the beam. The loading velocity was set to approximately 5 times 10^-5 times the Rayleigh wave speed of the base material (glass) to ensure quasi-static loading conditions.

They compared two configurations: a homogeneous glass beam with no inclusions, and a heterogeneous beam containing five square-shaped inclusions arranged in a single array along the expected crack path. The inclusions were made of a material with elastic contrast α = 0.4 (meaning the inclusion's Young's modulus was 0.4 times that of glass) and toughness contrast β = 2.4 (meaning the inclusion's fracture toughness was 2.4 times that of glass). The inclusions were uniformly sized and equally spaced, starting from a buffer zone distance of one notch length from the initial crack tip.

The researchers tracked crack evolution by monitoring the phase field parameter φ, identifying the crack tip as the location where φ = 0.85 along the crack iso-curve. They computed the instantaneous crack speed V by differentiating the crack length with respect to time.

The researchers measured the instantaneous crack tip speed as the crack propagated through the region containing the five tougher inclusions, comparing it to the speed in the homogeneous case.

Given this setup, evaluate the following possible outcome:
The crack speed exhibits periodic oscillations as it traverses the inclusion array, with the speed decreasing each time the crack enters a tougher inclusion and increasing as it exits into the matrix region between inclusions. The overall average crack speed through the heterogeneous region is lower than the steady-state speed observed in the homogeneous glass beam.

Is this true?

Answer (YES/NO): YES